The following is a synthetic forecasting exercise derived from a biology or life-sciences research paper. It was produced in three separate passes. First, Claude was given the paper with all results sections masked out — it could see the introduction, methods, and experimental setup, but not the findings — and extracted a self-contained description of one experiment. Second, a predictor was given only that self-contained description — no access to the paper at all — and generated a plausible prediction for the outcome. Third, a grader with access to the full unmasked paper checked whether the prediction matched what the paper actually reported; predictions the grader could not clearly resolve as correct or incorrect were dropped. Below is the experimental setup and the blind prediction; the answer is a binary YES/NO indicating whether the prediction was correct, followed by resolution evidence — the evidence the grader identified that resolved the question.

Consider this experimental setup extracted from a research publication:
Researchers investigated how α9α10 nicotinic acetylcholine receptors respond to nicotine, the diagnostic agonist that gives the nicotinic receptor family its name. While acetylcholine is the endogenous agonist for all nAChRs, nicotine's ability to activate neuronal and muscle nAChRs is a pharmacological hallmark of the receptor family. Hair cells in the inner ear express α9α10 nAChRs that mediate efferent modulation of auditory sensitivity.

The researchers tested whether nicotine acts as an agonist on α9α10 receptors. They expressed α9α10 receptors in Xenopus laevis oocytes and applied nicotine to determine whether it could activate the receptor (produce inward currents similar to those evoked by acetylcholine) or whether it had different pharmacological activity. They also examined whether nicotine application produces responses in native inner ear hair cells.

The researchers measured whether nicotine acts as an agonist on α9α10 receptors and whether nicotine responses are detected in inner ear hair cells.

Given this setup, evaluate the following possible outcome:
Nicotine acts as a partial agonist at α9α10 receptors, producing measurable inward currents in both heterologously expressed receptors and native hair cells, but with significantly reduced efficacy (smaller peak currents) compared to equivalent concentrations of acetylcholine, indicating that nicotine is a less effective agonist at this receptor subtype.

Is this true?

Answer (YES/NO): NO